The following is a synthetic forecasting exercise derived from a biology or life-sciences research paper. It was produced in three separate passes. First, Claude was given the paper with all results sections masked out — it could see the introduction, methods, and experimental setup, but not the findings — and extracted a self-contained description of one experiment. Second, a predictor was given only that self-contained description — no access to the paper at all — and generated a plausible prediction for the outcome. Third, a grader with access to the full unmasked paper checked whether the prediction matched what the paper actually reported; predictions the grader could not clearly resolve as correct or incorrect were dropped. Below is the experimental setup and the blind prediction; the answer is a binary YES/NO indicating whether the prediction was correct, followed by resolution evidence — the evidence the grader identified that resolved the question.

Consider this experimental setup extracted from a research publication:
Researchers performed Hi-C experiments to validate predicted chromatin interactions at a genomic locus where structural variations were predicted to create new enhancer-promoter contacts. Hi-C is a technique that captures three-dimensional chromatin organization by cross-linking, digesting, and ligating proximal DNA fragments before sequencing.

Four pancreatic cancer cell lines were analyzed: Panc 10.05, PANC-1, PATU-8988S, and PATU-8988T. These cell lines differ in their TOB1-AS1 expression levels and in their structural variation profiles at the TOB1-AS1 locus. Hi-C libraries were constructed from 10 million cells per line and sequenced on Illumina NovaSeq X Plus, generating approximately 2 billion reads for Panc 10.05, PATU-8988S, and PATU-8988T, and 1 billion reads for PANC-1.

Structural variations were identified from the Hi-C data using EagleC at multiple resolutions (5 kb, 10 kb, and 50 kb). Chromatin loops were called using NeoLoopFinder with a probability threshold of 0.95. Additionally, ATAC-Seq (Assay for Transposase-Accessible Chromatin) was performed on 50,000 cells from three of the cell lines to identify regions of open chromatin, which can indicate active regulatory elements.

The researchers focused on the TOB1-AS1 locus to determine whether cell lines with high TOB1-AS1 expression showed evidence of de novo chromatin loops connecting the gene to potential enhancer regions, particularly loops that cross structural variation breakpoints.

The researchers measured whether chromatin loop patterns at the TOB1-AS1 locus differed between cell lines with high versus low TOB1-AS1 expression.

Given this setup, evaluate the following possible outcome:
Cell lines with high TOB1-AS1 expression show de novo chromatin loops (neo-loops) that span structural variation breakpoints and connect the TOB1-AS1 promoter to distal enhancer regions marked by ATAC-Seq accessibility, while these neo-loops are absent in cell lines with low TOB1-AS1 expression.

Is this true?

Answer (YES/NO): NO